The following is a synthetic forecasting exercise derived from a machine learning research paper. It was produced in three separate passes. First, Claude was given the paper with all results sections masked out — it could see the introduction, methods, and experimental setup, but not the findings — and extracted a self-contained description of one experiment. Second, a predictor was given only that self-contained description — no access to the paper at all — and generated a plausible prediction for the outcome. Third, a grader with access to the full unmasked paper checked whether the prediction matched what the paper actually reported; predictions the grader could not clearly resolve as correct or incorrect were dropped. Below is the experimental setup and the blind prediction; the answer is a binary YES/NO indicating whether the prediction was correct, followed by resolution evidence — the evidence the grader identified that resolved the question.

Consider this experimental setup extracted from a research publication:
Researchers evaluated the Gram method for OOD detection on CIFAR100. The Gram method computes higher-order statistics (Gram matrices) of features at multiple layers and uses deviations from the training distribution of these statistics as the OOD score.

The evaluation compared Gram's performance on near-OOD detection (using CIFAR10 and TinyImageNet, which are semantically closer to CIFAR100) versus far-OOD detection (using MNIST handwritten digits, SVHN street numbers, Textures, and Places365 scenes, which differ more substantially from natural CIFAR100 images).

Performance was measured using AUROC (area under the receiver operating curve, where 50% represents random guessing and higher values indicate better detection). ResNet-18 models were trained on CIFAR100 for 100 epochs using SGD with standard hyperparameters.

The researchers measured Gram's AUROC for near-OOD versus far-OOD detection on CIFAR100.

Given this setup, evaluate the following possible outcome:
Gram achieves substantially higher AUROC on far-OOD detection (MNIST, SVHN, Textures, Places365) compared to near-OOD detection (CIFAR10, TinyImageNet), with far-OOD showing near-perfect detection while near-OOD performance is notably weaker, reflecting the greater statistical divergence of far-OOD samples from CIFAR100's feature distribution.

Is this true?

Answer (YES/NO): NO